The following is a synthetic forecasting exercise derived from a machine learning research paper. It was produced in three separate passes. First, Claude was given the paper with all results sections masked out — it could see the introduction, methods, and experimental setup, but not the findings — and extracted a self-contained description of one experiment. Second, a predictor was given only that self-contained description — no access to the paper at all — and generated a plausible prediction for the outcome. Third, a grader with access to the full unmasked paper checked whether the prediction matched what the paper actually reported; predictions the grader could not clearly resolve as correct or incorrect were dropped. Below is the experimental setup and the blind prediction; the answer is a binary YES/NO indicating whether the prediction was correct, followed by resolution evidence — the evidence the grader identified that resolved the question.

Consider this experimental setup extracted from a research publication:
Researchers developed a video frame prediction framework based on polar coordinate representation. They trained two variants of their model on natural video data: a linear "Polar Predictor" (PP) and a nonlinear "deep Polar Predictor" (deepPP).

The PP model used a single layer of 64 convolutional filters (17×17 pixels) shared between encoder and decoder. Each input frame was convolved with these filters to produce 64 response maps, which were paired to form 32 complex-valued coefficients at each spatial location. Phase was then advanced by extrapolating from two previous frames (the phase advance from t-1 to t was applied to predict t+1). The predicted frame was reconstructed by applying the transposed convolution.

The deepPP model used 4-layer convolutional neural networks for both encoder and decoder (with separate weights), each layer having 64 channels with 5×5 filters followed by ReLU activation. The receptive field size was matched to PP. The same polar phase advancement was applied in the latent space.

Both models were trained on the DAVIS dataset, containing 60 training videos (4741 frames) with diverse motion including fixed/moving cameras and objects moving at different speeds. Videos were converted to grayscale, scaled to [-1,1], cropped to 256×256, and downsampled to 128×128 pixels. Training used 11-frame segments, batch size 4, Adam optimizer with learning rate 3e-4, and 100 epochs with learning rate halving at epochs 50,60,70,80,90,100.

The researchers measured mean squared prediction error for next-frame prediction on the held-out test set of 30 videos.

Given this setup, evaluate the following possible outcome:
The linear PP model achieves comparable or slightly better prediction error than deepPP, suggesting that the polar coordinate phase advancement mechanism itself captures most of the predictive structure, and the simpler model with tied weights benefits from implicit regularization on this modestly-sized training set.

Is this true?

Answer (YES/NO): NO